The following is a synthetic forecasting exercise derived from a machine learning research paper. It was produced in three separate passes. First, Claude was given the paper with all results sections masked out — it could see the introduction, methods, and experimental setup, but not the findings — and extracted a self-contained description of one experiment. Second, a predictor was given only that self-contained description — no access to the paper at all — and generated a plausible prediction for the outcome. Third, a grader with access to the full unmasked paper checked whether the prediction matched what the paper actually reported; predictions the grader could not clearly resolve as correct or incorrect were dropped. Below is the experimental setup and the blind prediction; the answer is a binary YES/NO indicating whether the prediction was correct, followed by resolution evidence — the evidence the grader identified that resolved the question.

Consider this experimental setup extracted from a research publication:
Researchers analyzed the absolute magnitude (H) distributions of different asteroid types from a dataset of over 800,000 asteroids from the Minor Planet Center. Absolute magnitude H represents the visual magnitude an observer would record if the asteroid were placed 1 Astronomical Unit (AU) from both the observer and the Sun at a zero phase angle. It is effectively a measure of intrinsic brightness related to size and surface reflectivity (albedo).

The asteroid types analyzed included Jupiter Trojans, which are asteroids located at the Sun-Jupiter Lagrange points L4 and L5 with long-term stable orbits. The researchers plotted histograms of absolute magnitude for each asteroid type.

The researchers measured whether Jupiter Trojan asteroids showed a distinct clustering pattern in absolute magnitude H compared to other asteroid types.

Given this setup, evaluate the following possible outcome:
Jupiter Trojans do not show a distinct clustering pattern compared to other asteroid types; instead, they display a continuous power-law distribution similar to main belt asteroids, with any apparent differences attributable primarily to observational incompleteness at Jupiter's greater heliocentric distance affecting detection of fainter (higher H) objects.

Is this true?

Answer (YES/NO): NO